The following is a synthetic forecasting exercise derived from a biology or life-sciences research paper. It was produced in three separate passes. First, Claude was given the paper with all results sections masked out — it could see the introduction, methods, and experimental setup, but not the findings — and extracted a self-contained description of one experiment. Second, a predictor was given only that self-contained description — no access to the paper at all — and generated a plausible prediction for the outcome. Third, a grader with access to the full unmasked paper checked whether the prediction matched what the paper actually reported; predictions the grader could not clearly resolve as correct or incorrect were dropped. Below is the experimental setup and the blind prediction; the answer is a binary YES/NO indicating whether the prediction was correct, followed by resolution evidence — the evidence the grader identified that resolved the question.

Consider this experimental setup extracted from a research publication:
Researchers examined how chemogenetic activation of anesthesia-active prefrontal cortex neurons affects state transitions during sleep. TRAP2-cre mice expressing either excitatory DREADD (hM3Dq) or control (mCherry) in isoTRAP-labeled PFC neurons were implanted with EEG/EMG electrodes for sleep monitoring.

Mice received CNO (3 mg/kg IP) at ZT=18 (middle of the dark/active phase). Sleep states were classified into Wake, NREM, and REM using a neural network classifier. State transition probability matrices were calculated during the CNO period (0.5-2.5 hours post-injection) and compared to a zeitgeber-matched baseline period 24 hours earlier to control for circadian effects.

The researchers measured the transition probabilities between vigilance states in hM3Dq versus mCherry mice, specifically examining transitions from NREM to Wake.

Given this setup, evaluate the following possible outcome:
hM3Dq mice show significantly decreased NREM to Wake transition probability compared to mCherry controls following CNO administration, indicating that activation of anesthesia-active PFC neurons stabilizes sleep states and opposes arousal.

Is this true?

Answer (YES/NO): NO